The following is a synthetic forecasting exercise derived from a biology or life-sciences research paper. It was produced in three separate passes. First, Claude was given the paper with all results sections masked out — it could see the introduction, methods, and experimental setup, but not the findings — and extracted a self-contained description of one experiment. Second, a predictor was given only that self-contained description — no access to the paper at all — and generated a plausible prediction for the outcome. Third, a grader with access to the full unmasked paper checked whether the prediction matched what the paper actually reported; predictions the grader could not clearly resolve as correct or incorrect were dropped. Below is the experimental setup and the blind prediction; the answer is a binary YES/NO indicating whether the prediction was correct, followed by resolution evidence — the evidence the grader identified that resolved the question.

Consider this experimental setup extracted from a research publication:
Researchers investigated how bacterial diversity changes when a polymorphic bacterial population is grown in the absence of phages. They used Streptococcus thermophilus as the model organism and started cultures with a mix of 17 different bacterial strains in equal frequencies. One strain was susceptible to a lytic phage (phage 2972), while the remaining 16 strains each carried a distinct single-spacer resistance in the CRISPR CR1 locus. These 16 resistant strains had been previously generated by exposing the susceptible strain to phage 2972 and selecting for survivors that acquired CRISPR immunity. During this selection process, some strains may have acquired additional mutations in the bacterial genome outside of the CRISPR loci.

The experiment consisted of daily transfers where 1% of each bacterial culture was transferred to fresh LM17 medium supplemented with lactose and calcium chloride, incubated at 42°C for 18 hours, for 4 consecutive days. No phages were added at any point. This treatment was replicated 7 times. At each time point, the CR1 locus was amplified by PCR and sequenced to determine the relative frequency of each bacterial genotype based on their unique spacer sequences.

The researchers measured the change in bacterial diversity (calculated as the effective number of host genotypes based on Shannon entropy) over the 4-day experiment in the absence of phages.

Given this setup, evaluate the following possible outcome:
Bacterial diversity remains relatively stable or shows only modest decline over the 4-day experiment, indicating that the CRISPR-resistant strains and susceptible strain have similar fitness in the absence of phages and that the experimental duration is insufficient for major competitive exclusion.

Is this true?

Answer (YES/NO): NO